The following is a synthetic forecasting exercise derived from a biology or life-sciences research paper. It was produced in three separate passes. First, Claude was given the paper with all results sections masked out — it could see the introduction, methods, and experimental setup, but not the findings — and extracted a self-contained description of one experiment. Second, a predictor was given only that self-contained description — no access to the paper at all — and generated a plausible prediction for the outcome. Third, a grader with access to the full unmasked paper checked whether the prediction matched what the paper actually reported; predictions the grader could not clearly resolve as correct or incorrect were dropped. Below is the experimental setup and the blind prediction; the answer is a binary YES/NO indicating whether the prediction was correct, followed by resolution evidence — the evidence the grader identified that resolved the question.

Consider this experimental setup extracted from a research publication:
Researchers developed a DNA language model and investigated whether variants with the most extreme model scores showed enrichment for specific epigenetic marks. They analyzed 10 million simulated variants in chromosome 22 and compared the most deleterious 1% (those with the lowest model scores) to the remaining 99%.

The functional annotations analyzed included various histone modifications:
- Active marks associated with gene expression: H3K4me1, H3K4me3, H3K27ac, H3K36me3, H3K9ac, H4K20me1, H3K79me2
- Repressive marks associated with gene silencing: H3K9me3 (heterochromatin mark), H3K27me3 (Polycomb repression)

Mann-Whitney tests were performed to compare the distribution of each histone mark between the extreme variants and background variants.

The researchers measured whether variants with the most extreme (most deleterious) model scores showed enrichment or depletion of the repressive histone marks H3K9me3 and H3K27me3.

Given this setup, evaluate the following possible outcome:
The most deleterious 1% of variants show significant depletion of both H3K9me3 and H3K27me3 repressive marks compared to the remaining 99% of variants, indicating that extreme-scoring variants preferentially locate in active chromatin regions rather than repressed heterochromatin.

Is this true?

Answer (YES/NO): YES